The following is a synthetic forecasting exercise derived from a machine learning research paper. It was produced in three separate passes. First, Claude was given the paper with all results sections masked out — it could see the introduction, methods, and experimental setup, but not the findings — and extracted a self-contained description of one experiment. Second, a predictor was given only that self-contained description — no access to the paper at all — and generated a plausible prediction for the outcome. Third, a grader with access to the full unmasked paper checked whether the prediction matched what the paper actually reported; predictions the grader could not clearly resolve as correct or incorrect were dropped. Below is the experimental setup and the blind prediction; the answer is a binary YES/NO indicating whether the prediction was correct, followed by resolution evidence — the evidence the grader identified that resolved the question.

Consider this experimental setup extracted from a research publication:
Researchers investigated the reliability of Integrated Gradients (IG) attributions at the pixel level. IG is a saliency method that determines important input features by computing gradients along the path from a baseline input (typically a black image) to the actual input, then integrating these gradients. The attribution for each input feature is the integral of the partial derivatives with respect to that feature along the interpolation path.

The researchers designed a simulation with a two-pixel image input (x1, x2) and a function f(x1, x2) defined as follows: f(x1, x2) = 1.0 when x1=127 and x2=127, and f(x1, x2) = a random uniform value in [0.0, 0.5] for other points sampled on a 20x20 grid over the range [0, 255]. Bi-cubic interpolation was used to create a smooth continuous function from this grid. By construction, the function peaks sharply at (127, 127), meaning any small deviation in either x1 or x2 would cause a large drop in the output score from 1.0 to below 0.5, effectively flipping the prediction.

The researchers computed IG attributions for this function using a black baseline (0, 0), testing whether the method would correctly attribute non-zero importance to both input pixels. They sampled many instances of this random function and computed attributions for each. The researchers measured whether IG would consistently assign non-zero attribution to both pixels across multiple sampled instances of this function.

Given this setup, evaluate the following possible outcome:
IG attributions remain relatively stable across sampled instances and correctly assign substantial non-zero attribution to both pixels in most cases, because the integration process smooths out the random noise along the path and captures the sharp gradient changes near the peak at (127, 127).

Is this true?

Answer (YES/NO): NO